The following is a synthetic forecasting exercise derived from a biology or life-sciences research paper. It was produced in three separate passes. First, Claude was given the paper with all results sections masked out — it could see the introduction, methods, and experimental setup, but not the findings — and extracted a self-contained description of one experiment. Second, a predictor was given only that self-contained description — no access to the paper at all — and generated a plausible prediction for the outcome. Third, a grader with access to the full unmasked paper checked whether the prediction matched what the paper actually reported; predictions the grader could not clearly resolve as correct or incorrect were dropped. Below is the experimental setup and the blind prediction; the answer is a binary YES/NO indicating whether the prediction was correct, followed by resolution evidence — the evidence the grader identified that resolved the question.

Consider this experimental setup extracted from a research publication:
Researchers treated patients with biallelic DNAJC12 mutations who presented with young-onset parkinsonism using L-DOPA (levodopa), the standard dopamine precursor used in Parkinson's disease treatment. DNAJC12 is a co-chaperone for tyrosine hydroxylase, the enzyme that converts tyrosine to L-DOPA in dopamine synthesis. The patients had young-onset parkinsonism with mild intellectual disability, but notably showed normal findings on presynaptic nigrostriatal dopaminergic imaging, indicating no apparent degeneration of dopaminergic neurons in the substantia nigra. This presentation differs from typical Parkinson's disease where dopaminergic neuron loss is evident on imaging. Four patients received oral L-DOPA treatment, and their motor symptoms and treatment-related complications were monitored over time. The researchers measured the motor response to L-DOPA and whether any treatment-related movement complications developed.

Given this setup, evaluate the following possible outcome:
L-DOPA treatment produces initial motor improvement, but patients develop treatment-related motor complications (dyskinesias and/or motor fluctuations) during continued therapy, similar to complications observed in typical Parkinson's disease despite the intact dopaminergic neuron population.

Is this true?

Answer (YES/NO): YES